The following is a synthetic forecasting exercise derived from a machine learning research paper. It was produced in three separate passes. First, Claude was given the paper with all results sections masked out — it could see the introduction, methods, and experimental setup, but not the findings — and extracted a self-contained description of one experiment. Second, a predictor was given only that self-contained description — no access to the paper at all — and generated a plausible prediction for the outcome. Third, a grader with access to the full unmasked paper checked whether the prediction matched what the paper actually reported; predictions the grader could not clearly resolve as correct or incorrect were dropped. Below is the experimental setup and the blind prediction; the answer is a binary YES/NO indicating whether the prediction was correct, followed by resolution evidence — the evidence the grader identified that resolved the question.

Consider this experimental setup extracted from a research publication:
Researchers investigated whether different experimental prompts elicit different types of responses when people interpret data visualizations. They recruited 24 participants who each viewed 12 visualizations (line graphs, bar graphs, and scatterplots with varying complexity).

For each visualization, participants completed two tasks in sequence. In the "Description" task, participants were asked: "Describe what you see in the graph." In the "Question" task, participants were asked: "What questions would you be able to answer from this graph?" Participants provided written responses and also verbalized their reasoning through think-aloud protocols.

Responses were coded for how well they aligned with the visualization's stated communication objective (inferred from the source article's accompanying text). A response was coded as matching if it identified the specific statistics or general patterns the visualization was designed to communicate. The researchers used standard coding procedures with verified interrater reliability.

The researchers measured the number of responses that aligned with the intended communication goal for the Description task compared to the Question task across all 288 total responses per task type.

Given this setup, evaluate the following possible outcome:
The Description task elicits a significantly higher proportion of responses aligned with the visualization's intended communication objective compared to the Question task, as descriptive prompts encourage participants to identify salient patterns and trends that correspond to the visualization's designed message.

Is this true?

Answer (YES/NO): NO